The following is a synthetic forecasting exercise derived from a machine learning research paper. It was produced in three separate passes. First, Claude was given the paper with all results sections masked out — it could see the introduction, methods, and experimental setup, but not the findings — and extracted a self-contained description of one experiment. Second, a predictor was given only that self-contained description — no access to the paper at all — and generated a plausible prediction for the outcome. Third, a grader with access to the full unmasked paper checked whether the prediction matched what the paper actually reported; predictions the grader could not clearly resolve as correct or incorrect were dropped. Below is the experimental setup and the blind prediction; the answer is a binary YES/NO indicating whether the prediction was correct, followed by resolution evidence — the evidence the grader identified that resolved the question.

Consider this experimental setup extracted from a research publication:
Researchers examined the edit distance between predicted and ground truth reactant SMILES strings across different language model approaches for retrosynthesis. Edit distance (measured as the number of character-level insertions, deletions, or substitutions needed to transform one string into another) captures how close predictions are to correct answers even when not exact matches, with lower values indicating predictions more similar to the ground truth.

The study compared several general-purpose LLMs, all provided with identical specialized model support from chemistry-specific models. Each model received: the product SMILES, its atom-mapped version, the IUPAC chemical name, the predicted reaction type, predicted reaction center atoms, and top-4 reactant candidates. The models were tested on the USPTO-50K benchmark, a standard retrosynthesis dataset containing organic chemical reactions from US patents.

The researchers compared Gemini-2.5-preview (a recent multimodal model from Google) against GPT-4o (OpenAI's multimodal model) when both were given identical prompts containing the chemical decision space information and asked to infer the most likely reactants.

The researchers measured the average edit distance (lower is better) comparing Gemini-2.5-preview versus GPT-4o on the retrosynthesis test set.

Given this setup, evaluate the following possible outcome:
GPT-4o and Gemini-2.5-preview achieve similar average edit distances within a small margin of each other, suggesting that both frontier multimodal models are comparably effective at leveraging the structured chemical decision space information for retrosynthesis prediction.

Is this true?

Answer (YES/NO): NO